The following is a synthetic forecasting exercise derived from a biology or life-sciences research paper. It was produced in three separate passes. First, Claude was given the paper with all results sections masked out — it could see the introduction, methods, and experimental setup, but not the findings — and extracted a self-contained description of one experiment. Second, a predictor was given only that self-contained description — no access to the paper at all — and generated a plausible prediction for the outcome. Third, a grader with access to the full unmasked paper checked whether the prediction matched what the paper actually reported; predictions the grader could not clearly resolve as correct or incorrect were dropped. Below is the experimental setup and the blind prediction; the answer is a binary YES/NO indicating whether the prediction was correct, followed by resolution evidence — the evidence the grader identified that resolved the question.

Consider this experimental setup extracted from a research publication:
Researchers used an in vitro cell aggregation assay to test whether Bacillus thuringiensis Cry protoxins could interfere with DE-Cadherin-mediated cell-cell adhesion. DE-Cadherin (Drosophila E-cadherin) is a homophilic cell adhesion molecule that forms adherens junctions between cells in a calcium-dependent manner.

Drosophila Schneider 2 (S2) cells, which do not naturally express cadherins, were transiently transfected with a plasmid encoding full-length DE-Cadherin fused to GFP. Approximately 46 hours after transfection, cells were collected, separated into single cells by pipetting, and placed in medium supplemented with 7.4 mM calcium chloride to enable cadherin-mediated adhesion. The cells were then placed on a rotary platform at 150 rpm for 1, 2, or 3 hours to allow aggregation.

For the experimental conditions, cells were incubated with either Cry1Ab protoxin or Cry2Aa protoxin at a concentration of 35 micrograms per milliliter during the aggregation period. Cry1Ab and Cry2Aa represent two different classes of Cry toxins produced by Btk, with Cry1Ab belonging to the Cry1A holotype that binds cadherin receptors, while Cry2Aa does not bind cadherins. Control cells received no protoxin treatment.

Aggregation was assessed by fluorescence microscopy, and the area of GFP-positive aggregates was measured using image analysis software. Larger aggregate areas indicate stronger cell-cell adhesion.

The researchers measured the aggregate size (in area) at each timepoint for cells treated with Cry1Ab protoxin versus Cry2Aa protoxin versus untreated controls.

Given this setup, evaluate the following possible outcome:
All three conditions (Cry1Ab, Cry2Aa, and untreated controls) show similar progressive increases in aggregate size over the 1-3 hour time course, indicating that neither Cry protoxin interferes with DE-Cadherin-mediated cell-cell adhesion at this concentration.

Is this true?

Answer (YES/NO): NO